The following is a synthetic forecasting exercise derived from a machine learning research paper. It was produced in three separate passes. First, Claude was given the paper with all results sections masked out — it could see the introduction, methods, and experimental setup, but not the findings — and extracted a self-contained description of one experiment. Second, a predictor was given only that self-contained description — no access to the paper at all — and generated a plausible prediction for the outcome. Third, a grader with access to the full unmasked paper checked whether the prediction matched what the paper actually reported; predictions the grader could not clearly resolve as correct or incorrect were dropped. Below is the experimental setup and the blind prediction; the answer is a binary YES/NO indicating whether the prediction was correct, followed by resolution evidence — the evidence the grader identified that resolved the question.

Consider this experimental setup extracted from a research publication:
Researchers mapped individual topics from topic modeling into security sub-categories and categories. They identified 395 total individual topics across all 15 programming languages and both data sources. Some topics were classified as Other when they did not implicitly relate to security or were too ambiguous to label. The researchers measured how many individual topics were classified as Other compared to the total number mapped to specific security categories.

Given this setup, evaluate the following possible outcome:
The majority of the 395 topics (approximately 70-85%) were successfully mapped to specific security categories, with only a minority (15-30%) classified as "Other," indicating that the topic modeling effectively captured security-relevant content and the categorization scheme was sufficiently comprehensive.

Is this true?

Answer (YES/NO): NO